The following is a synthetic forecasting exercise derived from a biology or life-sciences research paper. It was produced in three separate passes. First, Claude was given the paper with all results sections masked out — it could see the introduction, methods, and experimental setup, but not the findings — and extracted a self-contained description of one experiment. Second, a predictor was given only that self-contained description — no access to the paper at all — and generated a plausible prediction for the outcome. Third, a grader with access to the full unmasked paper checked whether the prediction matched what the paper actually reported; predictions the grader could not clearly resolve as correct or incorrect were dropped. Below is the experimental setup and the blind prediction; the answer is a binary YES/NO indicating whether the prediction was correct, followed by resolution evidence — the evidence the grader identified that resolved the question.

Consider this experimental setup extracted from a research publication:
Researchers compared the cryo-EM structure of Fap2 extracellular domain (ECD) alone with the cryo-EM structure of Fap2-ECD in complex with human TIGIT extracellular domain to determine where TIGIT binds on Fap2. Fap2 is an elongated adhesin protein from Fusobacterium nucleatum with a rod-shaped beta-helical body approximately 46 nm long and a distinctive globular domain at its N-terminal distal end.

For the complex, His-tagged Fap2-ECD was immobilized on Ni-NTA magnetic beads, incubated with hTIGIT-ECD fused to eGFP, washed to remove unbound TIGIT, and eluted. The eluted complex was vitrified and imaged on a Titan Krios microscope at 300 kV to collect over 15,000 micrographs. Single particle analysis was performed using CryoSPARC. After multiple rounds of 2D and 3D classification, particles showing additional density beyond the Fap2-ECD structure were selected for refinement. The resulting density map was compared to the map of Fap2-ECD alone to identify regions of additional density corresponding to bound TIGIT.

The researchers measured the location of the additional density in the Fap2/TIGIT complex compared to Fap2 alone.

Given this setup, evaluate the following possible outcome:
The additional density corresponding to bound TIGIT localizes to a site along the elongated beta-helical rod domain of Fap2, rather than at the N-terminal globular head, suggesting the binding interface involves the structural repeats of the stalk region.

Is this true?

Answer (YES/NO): NO